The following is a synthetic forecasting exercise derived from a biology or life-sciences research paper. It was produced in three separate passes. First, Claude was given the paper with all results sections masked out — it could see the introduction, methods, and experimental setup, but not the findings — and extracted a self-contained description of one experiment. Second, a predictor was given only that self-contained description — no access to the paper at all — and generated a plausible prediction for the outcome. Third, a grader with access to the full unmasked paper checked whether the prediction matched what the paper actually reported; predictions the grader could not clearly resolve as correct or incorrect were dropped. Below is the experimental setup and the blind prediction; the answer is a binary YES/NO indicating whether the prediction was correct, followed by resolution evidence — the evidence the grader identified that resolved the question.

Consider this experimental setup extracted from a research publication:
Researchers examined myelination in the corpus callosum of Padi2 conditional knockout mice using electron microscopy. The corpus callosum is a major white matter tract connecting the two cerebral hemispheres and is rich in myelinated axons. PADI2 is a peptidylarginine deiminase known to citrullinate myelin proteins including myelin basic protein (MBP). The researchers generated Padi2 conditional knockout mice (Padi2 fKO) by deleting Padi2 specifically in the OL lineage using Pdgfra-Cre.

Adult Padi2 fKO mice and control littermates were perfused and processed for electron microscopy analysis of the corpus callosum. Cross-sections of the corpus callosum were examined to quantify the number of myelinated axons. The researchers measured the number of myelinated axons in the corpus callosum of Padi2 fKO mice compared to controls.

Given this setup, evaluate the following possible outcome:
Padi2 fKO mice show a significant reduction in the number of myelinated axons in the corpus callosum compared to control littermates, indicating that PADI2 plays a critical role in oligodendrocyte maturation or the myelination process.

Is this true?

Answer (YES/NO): YES